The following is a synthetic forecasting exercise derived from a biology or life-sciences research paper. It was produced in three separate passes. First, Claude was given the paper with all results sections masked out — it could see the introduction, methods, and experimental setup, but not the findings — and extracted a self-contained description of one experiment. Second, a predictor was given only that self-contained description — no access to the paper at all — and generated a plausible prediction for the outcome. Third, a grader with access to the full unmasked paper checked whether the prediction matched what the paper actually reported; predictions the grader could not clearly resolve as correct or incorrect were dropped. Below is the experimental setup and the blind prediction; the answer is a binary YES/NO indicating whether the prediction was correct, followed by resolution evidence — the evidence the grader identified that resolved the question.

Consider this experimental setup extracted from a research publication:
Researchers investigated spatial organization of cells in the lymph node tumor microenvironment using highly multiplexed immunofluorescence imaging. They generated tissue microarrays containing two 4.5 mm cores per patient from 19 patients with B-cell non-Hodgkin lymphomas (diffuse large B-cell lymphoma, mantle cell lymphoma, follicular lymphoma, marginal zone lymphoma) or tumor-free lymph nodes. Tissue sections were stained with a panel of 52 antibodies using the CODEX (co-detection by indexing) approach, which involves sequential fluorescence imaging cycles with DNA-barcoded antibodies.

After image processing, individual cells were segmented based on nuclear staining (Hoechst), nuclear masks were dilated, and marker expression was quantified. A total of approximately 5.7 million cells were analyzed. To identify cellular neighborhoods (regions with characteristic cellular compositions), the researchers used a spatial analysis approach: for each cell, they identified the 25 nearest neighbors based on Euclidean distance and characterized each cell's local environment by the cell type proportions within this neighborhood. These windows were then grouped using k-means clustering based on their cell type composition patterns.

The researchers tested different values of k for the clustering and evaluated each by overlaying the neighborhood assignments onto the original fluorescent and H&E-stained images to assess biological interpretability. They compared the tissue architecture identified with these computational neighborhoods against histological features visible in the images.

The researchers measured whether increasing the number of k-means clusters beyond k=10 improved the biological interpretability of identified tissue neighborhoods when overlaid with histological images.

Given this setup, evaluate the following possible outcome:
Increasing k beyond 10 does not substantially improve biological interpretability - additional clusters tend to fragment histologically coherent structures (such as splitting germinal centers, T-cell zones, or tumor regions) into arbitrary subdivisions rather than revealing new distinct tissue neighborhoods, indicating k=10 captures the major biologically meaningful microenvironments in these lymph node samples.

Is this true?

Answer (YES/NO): YES